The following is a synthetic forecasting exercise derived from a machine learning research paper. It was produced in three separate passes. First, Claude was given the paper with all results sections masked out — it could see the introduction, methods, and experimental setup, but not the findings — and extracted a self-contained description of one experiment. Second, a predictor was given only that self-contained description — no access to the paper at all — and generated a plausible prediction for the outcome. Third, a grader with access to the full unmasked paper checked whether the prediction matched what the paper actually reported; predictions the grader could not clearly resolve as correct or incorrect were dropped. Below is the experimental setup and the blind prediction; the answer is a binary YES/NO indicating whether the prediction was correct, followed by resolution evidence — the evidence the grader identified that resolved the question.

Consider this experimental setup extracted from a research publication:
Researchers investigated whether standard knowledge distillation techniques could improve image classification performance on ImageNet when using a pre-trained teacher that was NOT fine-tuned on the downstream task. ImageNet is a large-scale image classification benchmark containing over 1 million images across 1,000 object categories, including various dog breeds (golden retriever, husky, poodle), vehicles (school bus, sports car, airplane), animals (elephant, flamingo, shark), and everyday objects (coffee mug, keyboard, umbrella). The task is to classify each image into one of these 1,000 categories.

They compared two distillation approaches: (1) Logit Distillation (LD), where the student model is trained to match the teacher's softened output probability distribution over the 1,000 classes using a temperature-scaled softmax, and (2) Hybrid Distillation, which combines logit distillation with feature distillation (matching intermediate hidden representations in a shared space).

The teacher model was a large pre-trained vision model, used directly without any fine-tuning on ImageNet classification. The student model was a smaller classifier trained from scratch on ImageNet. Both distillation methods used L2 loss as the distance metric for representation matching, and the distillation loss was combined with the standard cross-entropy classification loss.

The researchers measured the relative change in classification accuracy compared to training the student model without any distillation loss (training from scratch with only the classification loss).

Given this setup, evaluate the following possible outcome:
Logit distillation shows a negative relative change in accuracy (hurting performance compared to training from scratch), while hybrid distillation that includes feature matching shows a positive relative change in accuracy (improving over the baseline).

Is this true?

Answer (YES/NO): YES